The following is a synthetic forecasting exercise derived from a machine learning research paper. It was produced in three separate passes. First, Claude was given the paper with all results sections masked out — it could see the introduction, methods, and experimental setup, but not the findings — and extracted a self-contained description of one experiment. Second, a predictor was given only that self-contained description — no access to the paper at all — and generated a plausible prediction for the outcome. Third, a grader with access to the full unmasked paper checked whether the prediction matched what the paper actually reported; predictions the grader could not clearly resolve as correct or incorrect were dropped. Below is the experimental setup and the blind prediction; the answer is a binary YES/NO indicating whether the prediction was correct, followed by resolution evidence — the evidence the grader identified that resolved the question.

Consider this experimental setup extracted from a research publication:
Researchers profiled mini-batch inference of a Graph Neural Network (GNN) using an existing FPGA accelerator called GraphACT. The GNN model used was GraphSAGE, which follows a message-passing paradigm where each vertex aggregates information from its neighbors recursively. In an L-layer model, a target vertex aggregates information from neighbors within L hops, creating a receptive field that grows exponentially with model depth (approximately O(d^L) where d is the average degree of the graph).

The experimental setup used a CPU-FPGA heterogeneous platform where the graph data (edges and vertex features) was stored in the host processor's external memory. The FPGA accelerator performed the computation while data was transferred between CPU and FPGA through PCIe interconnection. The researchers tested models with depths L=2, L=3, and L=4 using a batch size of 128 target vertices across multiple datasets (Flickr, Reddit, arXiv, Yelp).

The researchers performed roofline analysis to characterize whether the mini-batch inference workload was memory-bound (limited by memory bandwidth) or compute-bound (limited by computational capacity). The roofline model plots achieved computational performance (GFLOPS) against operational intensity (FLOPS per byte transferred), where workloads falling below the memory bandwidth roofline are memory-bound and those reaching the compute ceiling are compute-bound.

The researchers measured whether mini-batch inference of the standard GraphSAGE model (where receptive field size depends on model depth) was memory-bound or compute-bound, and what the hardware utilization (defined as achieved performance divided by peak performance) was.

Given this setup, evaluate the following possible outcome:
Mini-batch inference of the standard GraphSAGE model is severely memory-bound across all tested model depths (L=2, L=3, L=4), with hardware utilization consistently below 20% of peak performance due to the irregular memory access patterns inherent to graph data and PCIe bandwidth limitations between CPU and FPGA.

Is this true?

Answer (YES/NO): NO